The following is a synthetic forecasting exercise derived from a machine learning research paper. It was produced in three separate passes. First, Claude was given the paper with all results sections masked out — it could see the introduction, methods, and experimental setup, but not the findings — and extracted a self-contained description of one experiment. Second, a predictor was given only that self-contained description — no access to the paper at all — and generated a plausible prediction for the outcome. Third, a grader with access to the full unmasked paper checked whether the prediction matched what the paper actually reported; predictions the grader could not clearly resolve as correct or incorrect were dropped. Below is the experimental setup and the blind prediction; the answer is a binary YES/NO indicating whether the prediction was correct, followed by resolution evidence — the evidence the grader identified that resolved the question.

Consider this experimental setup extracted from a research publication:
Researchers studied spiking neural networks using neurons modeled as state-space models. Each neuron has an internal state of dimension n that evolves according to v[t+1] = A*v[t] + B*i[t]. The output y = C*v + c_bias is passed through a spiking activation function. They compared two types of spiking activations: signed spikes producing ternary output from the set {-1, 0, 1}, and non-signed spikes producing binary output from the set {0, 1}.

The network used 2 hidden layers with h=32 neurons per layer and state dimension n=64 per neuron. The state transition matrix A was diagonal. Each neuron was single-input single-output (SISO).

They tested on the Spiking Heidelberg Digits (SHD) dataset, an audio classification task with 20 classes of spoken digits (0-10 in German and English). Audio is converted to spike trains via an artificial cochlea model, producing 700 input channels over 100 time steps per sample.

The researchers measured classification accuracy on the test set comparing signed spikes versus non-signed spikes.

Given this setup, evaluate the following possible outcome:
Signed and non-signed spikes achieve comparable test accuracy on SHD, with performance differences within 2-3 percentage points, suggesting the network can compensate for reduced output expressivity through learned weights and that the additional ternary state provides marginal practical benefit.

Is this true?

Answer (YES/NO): NO